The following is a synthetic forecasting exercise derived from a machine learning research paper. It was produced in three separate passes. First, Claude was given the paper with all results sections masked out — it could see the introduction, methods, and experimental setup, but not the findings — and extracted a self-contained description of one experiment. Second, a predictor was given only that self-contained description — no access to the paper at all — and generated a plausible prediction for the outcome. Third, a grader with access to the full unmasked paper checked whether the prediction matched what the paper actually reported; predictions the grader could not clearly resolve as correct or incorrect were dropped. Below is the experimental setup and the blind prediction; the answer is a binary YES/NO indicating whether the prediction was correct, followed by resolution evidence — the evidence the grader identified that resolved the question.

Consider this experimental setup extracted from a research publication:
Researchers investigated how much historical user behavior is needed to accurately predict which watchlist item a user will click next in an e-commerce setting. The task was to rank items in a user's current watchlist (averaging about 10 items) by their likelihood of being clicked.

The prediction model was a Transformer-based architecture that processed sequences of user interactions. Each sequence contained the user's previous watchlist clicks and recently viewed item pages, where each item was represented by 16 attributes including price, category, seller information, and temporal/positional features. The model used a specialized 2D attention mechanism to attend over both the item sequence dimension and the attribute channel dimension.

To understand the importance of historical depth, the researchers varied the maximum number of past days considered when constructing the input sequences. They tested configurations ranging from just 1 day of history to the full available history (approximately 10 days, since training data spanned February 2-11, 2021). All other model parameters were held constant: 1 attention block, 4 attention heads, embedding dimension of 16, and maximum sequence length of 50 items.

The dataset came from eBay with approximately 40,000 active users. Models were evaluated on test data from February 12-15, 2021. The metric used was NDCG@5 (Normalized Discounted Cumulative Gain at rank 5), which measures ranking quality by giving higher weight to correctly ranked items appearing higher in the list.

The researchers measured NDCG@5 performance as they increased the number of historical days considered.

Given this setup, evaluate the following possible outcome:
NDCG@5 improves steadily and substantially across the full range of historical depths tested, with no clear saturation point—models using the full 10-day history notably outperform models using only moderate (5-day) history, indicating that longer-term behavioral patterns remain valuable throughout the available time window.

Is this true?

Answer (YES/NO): NO